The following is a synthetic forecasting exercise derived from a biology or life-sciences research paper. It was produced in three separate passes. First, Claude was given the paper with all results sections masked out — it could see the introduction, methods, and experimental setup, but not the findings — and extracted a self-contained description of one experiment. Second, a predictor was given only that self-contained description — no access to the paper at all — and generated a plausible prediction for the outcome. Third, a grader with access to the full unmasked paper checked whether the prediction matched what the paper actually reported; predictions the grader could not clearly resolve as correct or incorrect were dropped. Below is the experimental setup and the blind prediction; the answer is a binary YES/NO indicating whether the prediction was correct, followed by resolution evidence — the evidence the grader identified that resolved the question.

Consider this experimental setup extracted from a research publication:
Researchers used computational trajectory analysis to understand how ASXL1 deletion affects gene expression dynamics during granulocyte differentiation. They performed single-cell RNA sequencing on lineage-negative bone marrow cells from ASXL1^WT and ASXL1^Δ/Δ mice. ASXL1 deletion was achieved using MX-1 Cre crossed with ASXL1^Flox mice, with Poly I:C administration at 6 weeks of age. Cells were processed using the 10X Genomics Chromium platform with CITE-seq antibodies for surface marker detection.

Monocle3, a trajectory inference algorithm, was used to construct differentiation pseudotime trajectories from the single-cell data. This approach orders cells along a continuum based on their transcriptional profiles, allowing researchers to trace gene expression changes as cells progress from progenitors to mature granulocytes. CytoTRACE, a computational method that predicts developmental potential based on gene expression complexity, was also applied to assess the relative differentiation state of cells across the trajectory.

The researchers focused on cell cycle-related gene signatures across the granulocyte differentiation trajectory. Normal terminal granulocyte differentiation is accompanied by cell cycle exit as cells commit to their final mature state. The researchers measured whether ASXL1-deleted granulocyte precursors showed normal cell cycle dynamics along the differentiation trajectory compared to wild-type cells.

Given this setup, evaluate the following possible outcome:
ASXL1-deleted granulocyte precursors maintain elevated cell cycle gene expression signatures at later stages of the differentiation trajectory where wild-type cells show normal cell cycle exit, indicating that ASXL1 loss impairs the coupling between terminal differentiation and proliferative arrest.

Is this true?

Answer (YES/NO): YES